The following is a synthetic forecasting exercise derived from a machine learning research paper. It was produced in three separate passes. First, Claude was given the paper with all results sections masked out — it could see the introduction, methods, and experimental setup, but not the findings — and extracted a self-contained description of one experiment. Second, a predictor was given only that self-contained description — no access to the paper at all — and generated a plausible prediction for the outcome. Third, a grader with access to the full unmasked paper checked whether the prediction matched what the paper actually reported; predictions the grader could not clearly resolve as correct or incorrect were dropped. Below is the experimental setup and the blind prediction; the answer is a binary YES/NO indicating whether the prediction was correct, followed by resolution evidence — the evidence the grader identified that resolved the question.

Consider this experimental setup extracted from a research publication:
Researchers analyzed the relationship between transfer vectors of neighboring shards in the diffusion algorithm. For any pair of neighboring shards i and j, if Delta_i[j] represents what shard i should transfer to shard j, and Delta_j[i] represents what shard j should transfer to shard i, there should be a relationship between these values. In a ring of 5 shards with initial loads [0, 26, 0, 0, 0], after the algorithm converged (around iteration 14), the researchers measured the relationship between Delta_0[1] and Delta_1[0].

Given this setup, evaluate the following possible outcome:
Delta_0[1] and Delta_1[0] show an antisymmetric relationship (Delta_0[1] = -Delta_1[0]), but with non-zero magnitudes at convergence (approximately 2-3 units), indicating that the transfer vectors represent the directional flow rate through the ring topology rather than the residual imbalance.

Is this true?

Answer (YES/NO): NO